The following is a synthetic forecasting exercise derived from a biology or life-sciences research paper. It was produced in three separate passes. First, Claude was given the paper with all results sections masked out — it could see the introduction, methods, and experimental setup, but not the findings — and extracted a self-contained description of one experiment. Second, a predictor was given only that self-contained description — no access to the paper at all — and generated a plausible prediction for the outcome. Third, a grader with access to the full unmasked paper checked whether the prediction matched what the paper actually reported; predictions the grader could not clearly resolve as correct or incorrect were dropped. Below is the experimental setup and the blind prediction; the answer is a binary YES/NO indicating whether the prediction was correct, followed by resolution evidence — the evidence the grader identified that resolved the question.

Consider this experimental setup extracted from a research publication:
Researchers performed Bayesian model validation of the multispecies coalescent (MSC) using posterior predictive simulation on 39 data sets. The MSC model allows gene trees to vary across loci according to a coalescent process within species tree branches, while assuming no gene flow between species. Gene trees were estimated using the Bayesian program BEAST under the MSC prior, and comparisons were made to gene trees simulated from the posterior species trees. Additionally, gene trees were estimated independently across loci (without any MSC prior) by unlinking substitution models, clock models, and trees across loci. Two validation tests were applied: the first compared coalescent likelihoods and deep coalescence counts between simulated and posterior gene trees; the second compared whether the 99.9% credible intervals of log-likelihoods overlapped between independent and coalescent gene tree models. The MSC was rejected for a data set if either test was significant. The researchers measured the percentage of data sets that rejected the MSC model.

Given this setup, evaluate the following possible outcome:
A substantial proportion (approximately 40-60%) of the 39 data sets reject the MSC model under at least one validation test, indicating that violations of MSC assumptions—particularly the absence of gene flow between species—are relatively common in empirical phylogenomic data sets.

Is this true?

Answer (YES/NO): YES